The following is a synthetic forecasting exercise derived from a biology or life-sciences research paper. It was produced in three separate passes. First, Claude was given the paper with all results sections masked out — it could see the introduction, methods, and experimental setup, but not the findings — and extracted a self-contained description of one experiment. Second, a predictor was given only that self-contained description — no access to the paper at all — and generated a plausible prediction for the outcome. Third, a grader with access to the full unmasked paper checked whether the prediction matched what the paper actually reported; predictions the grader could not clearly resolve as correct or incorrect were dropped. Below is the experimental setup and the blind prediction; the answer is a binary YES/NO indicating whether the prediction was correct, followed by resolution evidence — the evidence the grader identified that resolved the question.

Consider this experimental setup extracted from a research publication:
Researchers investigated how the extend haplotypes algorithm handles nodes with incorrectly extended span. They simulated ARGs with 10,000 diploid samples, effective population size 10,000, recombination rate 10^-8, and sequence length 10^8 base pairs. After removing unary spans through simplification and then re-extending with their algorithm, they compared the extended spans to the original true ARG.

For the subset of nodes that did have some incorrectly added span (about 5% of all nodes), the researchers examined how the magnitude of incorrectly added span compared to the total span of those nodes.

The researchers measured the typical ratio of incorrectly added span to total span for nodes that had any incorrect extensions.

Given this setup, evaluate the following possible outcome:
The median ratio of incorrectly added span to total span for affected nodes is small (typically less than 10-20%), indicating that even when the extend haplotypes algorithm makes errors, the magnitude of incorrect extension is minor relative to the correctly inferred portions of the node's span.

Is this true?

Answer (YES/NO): YES